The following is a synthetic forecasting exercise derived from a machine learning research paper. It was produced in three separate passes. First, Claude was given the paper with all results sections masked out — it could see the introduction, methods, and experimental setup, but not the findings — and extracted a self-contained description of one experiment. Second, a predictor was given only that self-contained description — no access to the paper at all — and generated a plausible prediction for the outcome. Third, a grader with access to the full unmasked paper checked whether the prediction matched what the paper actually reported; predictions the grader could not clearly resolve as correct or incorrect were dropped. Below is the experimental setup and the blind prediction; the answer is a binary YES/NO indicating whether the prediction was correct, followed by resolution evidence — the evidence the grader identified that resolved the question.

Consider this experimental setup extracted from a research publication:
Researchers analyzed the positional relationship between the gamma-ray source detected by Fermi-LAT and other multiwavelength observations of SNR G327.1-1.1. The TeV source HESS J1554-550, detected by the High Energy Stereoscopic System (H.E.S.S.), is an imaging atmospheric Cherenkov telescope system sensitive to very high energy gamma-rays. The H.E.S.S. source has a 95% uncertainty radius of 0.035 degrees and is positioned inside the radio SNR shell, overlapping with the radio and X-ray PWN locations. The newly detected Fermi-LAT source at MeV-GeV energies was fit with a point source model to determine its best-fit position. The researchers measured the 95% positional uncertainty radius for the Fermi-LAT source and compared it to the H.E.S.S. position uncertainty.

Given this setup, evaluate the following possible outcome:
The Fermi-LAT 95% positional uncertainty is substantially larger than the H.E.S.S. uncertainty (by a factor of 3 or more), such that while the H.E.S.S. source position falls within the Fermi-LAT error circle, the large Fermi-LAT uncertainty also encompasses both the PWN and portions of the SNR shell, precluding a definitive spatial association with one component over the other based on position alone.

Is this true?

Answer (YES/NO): NO